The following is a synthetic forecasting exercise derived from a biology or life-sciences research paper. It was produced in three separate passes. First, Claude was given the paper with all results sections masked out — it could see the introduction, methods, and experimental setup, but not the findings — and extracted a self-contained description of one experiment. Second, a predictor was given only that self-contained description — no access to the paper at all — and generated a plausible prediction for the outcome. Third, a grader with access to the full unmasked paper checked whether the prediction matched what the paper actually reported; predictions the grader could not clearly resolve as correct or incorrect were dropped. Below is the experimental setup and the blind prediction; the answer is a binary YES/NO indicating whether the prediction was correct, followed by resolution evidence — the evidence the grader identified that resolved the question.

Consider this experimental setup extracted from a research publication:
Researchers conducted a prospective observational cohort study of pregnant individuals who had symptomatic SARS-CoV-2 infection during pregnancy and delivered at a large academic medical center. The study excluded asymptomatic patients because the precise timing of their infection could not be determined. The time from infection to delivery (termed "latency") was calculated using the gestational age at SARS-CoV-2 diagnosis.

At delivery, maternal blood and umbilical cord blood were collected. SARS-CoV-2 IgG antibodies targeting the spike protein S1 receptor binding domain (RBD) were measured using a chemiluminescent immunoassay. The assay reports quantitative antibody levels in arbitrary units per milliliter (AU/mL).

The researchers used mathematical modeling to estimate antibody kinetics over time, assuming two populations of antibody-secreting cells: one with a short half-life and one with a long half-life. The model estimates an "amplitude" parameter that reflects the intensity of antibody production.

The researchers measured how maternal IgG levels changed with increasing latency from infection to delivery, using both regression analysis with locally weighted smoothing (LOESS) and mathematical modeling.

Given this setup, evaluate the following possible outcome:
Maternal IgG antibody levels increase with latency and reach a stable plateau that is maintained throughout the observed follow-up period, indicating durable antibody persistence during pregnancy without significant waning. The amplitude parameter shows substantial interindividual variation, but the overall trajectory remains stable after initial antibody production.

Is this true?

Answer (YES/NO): NO